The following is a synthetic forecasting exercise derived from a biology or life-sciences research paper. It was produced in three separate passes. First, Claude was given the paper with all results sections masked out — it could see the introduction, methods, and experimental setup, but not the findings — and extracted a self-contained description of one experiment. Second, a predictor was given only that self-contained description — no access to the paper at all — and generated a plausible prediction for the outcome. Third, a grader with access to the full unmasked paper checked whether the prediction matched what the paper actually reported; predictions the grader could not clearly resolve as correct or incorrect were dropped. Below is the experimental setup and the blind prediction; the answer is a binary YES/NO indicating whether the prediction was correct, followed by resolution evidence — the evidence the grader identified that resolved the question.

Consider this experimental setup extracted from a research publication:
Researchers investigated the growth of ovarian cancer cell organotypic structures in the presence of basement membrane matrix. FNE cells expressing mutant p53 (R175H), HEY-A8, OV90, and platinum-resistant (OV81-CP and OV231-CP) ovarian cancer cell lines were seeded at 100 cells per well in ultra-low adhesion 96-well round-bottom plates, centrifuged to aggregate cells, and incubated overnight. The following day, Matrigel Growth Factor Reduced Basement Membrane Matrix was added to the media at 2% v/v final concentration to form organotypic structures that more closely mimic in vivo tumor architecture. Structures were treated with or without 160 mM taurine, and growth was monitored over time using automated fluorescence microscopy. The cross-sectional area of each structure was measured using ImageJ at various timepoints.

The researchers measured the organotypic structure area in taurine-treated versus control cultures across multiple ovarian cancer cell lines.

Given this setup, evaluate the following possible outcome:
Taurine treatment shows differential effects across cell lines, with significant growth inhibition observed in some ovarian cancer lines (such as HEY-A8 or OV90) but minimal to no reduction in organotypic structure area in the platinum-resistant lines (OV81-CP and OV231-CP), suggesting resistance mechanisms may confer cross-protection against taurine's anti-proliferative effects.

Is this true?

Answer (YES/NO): NO